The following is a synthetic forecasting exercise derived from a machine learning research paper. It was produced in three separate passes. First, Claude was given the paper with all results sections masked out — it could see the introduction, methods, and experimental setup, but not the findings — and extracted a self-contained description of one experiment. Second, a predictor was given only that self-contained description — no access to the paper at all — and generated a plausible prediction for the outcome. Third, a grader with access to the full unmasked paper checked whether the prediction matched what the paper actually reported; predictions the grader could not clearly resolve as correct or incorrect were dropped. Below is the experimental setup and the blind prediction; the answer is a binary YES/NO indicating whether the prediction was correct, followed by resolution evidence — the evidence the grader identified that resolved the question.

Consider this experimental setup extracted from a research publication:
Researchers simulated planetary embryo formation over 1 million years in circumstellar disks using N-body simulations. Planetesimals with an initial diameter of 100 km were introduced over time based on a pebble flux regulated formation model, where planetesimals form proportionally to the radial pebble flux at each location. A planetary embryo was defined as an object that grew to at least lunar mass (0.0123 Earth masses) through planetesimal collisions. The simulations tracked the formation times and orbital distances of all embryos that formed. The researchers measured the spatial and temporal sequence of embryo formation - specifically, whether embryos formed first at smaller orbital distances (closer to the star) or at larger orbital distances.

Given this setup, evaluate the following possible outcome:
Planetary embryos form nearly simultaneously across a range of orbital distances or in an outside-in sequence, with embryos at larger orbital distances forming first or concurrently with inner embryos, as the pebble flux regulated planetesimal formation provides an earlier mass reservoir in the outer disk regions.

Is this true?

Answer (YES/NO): NO